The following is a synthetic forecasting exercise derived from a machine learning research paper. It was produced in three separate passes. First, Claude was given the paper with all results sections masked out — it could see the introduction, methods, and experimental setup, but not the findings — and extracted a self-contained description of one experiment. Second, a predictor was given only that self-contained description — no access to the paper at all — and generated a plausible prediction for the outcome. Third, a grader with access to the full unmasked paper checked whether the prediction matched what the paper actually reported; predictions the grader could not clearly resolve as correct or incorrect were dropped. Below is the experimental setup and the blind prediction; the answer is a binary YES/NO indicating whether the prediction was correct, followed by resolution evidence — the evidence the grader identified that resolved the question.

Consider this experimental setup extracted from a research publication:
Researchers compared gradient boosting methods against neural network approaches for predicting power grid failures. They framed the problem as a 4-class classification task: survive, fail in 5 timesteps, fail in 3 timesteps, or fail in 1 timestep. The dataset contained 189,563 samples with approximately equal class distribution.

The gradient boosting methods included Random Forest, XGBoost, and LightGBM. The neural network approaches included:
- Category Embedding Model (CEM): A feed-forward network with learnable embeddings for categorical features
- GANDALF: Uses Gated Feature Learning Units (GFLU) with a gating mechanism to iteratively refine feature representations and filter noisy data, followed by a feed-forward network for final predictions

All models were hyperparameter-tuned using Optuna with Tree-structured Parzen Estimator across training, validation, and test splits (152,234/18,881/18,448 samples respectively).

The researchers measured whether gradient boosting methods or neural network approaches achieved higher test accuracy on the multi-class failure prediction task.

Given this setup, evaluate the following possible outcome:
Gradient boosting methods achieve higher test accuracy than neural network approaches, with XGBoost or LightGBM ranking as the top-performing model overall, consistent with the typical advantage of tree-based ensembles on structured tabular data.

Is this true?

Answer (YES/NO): YES